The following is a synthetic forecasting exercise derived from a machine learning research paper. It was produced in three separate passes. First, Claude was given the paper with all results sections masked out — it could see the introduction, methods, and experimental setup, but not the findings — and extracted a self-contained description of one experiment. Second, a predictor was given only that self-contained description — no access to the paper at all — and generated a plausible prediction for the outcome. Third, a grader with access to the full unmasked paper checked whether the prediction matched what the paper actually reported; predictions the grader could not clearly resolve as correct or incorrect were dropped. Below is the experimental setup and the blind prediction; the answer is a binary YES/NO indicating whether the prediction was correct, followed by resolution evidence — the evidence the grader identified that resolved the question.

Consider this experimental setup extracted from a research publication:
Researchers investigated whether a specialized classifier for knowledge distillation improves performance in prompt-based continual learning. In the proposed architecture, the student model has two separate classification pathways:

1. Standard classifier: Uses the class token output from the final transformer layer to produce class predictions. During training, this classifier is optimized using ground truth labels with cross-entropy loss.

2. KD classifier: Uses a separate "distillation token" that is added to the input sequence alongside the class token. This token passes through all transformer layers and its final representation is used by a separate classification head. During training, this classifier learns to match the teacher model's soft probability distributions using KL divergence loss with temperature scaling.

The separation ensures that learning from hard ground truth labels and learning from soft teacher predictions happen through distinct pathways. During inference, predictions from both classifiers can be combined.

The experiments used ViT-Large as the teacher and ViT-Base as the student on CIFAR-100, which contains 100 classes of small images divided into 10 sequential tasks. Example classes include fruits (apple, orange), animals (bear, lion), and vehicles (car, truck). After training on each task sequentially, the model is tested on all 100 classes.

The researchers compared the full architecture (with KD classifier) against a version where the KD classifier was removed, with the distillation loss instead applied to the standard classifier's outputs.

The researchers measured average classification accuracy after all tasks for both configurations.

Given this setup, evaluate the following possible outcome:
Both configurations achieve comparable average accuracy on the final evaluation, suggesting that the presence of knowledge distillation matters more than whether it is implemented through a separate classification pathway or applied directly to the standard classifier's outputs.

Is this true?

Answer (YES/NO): NO